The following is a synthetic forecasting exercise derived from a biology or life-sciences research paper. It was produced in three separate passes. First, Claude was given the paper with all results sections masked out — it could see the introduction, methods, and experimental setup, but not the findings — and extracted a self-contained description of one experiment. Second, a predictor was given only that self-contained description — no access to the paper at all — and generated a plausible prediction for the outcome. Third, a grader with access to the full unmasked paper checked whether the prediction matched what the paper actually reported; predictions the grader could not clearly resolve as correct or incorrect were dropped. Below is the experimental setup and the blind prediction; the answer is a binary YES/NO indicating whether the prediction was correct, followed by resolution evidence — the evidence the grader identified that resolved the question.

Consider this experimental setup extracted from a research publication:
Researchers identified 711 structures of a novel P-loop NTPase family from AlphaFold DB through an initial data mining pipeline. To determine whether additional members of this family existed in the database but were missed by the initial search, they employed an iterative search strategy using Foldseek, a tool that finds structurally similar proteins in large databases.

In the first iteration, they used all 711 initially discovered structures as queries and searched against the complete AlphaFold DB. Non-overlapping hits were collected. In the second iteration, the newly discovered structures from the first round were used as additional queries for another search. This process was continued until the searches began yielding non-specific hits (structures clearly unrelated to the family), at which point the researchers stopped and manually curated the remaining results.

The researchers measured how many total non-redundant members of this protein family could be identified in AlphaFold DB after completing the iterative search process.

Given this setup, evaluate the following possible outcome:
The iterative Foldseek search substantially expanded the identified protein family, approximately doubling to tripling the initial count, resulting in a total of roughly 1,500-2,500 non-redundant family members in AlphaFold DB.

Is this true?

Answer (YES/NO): YES